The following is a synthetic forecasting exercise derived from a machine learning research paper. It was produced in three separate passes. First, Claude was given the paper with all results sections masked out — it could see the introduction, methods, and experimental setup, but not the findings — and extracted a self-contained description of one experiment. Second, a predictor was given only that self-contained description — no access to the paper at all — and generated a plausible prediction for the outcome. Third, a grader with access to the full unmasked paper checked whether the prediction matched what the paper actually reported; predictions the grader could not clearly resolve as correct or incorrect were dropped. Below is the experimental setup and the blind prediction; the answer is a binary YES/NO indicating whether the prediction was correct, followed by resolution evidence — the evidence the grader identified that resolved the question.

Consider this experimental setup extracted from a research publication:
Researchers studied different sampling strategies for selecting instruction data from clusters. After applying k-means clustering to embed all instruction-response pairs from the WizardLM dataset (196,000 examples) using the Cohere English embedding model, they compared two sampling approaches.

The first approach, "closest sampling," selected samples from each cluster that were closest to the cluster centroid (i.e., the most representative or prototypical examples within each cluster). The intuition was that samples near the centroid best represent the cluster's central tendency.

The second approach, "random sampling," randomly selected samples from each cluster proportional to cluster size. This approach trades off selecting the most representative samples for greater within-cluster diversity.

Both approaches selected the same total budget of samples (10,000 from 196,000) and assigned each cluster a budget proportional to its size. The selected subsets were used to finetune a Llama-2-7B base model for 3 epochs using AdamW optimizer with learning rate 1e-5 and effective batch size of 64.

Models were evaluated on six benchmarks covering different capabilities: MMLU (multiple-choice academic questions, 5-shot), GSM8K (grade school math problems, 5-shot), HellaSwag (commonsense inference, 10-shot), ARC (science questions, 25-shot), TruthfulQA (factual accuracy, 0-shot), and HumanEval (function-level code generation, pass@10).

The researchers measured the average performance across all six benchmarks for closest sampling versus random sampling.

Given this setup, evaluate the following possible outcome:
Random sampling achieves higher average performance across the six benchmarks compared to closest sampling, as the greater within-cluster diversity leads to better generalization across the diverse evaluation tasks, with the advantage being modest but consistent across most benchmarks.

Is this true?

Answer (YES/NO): YES